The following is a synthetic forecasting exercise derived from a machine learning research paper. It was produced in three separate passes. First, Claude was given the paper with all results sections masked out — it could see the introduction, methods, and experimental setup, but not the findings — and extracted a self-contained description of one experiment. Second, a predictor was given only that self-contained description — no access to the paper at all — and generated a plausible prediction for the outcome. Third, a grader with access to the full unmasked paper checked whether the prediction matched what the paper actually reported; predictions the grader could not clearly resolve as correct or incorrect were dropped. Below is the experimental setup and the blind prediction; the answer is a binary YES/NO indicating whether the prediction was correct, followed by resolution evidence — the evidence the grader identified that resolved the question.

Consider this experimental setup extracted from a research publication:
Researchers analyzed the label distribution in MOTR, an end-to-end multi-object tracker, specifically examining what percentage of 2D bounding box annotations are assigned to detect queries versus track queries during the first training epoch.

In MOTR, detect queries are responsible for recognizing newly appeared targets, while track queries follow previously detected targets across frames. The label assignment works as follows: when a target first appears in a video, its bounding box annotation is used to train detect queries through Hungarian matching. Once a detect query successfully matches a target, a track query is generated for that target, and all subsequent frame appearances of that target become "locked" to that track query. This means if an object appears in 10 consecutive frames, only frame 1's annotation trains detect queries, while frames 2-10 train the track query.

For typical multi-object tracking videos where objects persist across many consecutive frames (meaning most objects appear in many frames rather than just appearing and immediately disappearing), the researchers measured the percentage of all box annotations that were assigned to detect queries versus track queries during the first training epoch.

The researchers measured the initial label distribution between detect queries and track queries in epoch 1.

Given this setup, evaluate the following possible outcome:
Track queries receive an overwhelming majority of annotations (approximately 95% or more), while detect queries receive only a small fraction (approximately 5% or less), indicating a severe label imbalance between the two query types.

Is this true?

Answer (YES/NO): NO